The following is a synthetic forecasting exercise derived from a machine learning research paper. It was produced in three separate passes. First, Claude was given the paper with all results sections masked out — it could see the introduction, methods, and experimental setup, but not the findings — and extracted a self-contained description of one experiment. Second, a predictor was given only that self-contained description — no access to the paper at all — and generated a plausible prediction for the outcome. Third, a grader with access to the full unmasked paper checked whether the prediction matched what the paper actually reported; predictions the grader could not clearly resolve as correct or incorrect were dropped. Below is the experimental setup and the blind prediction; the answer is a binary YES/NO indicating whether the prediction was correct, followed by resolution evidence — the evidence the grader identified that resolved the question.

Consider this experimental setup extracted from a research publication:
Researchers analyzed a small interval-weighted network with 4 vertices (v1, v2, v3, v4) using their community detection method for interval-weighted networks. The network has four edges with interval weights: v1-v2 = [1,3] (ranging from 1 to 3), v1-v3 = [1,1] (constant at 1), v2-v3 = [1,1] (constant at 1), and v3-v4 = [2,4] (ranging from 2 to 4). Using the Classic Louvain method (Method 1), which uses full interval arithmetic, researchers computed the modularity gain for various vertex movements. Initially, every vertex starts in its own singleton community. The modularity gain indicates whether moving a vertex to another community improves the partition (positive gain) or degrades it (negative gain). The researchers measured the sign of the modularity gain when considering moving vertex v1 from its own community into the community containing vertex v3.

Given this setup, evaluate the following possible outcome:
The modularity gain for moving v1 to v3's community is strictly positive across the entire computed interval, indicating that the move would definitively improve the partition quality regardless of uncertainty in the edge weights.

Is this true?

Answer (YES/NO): NO